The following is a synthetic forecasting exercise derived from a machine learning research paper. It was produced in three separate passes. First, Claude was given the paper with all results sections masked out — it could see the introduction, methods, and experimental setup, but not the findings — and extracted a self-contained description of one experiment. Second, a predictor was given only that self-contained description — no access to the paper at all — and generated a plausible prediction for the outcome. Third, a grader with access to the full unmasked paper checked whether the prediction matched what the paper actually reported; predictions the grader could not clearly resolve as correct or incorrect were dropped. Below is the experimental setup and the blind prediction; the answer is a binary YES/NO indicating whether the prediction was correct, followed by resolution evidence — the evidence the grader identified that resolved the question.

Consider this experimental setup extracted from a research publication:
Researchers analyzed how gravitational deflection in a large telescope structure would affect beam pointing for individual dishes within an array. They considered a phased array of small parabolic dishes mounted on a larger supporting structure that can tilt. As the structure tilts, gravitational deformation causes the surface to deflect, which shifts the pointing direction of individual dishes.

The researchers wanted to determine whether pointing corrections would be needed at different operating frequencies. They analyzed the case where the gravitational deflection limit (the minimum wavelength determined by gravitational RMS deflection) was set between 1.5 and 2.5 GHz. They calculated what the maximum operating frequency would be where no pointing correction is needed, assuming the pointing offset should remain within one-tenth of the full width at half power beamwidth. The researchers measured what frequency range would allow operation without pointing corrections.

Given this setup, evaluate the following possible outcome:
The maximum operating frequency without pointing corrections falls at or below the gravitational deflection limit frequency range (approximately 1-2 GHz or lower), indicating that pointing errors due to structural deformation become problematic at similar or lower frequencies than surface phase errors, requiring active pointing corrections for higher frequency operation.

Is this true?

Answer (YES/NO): YES